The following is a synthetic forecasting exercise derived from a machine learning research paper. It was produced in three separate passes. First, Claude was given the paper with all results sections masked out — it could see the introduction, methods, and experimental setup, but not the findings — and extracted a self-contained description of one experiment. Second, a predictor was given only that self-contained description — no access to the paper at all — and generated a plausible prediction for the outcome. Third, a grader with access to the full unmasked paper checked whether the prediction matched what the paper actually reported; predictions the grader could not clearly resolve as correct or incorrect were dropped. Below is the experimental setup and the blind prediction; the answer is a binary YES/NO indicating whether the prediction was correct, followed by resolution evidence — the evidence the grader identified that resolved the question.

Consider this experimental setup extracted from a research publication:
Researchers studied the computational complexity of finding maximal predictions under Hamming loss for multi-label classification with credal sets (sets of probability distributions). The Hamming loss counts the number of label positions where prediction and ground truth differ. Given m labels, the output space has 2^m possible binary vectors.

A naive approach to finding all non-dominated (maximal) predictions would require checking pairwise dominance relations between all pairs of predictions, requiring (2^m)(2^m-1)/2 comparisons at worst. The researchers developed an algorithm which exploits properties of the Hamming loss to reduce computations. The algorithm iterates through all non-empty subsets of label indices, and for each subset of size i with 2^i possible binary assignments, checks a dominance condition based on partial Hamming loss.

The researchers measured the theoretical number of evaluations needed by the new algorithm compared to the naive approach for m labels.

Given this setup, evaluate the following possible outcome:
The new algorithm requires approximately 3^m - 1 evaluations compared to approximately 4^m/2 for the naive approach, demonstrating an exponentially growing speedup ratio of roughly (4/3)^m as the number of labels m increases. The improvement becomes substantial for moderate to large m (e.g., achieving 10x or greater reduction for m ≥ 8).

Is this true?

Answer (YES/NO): NO